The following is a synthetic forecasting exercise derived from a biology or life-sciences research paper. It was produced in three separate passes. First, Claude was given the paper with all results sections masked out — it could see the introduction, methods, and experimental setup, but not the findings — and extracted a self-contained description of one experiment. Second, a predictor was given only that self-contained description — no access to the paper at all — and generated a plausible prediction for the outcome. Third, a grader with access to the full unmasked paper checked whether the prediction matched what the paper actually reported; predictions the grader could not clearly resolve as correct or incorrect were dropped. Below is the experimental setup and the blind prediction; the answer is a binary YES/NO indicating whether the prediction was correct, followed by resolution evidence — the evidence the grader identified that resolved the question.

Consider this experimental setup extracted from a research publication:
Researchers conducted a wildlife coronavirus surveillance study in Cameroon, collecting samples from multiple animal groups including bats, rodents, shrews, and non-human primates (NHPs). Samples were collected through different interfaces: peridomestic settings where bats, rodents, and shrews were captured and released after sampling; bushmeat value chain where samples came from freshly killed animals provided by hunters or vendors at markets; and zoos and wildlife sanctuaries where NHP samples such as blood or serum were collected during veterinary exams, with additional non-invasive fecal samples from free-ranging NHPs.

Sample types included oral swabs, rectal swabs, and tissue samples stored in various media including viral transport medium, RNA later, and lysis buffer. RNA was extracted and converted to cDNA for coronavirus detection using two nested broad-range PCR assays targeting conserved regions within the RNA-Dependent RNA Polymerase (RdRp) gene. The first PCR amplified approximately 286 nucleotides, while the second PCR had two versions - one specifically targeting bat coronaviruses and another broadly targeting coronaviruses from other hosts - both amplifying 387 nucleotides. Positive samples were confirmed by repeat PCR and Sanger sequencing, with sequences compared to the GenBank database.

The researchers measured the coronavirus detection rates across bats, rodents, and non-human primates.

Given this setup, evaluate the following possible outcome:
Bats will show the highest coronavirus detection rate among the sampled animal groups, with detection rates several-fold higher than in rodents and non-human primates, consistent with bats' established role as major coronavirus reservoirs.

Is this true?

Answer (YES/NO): YES